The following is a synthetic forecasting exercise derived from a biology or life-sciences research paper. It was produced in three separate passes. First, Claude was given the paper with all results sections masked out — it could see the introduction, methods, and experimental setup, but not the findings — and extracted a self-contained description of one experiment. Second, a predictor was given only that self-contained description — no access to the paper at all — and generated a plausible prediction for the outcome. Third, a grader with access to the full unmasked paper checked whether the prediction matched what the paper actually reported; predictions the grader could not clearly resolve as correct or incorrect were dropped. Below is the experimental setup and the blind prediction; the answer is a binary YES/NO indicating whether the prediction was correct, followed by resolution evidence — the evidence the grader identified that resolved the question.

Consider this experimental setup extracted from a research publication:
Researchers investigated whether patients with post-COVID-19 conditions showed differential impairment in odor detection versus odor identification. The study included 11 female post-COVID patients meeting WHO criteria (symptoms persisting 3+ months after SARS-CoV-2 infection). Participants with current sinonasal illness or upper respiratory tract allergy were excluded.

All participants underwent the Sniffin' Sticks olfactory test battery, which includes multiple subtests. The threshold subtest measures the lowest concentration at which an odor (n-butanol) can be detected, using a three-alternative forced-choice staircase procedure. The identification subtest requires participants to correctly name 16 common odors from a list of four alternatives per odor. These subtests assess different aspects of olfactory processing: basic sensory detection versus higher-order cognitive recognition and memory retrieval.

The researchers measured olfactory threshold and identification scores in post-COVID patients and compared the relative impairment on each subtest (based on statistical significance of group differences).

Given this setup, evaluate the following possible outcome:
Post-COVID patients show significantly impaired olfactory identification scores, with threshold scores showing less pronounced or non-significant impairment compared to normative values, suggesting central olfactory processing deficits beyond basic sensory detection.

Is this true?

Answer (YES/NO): YES